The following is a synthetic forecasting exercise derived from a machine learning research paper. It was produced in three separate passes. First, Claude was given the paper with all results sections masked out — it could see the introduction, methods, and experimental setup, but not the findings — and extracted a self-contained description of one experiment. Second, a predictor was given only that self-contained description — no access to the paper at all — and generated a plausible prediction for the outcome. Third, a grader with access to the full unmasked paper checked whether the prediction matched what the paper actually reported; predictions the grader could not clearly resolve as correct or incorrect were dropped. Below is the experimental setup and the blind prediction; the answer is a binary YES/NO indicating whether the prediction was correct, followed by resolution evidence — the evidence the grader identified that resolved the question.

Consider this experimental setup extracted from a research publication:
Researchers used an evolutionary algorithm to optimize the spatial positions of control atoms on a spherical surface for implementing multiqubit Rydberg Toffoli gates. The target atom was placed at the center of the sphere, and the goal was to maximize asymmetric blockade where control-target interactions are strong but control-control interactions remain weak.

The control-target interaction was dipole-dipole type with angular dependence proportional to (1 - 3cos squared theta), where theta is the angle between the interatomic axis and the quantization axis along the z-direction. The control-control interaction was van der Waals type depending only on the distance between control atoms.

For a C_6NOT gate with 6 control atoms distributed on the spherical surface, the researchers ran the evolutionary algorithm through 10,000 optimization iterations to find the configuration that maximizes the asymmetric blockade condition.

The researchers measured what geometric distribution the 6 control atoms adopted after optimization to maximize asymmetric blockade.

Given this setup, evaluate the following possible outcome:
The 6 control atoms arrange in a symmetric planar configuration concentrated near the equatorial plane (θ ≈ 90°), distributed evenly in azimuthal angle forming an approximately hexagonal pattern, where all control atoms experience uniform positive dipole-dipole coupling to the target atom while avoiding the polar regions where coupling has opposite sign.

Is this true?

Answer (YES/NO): NO